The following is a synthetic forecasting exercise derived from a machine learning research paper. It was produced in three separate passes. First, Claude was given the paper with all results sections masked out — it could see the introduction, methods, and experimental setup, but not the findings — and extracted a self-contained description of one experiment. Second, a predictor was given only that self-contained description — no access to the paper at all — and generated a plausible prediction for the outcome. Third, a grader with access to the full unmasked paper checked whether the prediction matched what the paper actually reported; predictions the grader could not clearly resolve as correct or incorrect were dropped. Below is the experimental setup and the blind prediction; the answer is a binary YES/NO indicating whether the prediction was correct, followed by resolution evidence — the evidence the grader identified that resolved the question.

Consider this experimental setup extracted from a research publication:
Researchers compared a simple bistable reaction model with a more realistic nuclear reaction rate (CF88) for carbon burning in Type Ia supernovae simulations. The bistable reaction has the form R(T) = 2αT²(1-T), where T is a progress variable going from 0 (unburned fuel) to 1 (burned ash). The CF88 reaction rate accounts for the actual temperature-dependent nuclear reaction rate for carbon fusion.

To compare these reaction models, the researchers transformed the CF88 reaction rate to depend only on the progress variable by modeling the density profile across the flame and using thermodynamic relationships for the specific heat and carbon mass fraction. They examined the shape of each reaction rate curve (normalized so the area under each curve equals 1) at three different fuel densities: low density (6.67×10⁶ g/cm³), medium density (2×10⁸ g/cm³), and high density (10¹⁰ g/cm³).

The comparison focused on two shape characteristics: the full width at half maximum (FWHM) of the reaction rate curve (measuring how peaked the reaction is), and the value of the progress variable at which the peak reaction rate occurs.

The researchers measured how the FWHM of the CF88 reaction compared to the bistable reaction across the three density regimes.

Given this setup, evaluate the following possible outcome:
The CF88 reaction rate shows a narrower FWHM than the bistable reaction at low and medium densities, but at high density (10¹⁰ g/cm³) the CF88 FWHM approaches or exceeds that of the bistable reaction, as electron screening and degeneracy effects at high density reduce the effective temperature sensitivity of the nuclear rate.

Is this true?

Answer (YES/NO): NO